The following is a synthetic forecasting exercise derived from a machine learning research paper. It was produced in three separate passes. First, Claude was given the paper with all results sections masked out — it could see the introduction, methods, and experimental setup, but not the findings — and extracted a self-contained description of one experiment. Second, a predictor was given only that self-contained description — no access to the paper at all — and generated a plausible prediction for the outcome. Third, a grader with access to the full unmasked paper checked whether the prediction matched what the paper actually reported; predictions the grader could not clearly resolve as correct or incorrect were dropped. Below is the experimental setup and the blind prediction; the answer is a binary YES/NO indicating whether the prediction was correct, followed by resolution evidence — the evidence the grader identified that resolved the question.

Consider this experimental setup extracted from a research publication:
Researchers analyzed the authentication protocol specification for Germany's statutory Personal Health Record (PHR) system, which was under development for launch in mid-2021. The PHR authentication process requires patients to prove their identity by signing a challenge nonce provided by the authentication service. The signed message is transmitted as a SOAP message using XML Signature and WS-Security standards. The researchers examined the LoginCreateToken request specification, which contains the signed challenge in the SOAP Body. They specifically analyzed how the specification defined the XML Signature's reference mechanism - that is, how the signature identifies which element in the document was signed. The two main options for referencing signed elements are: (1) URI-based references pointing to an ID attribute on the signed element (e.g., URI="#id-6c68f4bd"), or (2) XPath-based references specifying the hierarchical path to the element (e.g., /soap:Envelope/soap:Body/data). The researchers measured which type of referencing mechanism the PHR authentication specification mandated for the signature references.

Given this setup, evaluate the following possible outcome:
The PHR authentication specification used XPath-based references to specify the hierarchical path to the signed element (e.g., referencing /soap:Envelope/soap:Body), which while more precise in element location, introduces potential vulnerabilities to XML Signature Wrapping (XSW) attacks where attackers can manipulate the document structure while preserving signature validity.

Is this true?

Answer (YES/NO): NO